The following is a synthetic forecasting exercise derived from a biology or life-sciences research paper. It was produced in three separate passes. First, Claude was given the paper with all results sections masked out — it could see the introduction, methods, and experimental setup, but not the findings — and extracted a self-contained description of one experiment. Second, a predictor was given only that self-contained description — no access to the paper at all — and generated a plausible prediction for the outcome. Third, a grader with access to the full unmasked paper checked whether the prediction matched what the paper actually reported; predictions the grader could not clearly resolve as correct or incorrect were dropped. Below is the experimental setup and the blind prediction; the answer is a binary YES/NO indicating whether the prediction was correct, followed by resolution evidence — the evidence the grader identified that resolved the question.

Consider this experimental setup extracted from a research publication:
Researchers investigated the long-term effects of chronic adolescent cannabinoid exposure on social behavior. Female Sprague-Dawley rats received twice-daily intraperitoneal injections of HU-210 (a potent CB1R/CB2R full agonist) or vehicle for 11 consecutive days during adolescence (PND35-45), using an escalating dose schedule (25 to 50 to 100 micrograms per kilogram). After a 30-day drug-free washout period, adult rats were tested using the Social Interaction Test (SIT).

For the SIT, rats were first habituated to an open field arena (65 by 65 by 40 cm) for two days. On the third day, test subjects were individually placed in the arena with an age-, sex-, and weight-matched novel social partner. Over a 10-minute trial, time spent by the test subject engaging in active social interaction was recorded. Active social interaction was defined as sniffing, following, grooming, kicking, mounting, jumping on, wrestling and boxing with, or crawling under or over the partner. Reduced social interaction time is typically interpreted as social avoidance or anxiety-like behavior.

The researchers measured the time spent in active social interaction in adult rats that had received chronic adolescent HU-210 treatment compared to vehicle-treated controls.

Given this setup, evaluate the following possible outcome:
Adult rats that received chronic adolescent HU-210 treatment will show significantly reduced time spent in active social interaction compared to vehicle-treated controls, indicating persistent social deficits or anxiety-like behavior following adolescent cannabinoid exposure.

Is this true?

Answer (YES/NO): NO